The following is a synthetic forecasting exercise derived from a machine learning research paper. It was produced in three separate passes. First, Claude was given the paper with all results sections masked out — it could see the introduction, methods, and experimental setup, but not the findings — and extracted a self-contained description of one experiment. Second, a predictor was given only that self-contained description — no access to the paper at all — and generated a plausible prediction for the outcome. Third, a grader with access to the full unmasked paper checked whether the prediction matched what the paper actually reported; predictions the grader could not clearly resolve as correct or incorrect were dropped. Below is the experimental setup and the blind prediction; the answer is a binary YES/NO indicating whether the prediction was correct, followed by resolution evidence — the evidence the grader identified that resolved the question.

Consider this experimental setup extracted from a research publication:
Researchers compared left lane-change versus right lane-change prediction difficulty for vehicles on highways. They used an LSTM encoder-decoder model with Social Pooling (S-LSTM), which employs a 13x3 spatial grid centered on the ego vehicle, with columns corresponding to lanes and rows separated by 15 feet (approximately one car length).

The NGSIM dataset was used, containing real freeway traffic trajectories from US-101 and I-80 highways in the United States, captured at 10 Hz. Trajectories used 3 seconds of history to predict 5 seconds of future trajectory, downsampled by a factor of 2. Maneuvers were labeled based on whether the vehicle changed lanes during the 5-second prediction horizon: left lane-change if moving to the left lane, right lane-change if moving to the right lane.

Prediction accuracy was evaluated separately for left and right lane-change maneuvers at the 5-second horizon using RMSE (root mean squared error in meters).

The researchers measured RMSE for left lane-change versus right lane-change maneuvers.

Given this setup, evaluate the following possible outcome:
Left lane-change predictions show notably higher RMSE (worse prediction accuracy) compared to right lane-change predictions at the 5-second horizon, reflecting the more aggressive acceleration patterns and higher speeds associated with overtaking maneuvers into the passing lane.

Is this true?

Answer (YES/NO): NO